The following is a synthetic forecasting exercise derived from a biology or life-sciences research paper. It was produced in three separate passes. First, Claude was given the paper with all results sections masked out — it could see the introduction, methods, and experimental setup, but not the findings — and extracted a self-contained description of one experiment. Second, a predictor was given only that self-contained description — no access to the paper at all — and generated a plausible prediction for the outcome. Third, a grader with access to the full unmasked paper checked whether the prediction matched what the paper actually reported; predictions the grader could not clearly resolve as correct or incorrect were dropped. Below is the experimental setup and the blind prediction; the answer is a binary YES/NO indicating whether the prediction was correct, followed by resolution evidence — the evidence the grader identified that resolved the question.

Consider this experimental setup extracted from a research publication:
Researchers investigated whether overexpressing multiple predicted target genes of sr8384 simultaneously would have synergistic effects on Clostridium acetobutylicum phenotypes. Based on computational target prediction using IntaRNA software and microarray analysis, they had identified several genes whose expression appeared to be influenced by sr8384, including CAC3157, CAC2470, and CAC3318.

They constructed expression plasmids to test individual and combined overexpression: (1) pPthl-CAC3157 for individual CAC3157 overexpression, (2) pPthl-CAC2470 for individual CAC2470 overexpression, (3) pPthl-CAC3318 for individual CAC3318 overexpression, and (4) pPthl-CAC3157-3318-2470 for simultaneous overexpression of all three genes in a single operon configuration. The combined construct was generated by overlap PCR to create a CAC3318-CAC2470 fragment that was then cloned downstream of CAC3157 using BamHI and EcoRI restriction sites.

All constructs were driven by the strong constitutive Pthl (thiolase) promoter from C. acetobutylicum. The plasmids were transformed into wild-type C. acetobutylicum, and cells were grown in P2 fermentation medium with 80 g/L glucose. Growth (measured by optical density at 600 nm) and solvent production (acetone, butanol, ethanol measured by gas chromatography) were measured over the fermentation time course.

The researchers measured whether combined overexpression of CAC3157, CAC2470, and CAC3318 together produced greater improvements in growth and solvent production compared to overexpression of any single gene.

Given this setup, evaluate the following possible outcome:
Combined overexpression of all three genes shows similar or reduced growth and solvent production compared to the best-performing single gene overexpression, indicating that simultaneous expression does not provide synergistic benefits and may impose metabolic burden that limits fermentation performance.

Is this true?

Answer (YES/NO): NO